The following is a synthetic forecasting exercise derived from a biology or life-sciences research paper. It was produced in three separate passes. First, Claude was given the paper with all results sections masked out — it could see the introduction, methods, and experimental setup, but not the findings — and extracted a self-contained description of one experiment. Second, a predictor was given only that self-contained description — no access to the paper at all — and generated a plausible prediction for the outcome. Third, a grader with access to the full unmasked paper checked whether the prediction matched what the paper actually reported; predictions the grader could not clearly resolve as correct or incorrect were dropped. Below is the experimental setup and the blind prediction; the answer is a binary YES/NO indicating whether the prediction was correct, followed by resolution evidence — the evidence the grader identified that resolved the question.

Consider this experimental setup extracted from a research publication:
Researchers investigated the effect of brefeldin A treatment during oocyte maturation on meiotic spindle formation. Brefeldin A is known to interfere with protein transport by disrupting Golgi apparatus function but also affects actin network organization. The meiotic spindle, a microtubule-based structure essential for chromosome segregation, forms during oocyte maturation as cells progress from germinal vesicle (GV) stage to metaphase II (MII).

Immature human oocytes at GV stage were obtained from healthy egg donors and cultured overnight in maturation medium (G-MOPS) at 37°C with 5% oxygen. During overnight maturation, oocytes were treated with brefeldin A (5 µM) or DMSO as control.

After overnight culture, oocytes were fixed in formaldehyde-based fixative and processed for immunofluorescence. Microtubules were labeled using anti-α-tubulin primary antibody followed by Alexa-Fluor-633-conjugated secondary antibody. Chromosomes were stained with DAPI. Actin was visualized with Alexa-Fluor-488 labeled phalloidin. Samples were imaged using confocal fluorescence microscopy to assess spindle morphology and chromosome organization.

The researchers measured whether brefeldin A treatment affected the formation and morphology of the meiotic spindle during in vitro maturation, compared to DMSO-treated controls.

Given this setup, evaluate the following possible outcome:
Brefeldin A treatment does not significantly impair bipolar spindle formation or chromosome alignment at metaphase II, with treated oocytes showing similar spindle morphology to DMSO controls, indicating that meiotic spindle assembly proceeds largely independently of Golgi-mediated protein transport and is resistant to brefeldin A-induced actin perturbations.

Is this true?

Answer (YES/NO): NO